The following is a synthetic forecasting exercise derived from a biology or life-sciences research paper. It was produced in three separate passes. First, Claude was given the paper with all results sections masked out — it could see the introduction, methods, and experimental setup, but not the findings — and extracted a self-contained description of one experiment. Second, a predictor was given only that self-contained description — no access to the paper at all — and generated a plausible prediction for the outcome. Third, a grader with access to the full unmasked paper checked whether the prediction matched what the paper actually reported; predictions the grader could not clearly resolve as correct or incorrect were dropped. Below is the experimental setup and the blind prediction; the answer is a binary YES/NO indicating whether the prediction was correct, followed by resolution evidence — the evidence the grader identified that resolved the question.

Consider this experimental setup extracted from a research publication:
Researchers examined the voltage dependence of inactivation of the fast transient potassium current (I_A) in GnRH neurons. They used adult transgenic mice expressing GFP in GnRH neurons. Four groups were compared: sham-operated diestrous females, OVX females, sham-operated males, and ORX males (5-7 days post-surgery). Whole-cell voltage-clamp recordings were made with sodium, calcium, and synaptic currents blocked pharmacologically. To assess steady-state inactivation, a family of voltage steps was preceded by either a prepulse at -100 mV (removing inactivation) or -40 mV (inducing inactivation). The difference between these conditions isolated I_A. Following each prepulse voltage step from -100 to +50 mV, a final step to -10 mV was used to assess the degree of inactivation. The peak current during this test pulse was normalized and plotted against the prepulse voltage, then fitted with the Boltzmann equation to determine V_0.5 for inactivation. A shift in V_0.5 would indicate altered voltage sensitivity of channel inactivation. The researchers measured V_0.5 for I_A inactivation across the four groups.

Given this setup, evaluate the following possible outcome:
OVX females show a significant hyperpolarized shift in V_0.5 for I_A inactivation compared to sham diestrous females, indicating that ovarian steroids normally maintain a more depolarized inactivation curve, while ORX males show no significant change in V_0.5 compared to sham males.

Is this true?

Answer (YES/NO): NO